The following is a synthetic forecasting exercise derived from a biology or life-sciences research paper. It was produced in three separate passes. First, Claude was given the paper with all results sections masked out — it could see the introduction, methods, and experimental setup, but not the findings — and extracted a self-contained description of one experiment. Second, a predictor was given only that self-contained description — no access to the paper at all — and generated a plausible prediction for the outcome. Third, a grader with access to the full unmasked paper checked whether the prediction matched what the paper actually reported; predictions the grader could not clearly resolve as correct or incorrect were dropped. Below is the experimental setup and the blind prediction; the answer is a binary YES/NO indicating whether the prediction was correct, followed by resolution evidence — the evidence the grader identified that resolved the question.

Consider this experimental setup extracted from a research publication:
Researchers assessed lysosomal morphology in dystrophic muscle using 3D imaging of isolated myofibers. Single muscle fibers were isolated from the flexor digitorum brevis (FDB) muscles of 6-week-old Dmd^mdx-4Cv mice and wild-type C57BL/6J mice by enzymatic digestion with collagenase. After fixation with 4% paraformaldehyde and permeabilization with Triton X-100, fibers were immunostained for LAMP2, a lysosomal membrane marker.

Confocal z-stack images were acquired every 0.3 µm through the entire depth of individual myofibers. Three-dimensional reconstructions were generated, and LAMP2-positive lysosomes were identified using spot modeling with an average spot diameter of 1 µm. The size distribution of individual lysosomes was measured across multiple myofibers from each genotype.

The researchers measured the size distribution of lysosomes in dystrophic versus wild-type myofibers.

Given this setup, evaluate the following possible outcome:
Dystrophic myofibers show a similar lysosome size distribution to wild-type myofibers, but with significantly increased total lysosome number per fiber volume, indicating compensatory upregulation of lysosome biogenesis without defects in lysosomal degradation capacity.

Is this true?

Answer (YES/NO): NO